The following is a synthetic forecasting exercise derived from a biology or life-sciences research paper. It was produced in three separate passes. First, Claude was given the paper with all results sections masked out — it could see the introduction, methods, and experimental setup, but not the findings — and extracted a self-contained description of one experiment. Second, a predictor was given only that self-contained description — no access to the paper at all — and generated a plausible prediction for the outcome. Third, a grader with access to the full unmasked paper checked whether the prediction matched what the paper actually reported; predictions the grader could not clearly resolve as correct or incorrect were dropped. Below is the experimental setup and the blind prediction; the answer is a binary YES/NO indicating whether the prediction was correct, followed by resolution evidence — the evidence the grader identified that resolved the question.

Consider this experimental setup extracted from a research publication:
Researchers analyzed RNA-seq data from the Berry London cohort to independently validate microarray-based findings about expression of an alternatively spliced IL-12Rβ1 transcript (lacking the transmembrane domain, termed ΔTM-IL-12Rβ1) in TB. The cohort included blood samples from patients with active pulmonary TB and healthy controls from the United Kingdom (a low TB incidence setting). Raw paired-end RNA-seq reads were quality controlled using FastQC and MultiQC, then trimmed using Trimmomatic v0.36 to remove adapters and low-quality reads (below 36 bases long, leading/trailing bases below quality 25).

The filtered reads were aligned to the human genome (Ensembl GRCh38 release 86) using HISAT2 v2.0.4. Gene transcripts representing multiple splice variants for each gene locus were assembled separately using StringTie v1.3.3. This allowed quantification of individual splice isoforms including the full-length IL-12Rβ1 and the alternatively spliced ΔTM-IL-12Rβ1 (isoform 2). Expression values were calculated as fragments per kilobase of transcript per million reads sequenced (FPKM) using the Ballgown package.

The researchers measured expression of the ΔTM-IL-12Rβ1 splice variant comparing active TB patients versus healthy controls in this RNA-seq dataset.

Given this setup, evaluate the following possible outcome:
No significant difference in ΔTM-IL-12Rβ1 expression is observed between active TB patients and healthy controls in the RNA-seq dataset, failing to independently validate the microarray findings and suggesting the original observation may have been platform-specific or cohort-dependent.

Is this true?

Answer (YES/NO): NO